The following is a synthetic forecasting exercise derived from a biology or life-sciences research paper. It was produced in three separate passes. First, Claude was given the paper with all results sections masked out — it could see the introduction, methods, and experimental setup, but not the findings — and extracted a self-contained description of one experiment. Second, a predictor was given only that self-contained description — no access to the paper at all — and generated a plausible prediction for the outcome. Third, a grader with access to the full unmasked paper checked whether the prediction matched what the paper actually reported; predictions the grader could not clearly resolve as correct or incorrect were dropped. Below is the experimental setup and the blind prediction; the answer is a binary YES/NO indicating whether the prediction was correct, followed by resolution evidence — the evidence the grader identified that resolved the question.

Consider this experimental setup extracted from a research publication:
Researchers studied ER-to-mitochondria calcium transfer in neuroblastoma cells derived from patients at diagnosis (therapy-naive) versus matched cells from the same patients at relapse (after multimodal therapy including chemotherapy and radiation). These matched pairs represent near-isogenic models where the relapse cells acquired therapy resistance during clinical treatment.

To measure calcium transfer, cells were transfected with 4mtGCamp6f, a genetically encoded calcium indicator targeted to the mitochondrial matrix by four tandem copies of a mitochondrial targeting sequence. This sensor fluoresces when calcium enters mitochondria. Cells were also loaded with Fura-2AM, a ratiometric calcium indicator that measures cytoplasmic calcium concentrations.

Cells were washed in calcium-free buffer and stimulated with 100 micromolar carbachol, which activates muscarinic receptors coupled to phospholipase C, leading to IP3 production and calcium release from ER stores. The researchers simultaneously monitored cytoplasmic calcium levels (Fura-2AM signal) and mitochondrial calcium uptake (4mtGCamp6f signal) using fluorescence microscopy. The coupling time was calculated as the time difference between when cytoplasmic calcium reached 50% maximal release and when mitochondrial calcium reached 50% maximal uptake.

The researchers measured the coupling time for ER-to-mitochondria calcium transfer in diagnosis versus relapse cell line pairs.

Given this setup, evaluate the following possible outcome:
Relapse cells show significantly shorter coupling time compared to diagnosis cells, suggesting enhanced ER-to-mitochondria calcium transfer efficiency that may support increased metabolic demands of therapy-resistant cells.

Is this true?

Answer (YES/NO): NO